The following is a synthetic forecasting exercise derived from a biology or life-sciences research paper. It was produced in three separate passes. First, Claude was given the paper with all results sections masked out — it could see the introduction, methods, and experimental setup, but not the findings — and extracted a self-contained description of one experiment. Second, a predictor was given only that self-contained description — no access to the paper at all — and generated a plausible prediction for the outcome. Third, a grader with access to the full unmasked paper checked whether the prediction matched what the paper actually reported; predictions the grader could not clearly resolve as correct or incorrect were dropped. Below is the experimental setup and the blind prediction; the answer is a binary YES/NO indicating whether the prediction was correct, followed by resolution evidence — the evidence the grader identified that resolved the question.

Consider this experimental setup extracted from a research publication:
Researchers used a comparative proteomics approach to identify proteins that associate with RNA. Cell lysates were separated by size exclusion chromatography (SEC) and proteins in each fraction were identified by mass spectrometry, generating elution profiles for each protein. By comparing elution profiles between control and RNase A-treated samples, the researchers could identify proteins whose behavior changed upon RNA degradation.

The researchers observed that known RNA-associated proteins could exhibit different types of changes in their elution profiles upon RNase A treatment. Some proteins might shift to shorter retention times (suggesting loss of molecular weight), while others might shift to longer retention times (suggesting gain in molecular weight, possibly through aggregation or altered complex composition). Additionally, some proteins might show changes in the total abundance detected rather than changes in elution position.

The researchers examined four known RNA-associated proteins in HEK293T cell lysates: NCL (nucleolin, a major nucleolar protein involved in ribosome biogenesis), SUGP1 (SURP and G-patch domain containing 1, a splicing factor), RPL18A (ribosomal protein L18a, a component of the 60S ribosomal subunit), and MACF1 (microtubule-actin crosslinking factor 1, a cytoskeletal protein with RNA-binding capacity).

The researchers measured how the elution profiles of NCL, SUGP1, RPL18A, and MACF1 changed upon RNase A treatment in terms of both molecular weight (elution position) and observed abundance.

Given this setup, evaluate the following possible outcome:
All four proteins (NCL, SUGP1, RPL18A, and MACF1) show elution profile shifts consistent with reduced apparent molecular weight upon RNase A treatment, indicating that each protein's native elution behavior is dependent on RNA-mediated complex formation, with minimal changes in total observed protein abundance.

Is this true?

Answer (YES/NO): NO